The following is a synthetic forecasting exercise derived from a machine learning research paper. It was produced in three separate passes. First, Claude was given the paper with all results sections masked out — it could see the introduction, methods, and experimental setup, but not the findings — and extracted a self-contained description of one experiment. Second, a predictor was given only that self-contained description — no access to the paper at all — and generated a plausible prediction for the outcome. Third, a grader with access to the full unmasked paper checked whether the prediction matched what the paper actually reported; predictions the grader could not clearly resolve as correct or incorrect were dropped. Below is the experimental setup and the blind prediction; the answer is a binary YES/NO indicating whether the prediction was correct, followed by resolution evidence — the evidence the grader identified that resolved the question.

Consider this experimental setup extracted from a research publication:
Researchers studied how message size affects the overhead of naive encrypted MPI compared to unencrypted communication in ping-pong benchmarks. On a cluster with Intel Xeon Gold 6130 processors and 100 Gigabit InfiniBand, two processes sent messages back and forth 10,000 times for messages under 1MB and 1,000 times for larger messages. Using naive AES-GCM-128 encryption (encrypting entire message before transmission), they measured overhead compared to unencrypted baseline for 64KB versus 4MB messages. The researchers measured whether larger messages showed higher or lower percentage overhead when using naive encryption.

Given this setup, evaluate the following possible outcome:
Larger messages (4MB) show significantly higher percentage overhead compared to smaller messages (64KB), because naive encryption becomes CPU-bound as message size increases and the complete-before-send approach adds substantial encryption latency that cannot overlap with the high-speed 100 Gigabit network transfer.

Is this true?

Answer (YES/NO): YES